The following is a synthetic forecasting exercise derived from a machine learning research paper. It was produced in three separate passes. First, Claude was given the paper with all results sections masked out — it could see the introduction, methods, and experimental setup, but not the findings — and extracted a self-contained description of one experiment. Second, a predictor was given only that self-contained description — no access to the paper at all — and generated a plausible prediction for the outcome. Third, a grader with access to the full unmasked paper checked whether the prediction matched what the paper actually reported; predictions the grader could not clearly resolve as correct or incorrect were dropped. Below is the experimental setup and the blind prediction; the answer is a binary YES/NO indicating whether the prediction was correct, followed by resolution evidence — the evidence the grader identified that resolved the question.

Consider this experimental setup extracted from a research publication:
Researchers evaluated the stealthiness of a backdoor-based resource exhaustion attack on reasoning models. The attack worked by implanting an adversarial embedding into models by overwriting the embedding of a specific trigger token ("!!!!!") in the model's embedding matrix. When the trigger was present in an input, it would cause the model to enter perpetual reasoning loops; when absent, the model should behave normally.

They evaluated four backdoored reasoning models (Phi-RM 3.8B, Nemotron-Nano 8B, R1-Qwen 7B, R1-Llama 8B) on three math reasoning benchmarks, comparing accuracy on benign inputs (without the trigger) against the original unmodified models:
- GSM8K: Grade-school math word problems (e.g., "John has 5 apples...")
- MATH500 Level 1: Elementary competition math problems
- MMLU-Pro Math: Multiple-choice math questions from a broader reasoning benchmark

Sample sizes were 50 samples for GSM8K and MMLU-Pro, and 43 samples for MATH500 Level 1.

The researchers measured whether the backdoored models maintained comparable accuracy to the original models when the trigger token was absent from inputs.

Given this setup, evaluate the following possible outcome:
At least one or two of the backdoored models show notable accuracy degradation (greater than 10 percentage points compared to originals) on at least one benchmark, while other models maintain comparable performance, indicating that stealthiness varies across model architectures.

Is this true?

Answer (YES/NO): NO